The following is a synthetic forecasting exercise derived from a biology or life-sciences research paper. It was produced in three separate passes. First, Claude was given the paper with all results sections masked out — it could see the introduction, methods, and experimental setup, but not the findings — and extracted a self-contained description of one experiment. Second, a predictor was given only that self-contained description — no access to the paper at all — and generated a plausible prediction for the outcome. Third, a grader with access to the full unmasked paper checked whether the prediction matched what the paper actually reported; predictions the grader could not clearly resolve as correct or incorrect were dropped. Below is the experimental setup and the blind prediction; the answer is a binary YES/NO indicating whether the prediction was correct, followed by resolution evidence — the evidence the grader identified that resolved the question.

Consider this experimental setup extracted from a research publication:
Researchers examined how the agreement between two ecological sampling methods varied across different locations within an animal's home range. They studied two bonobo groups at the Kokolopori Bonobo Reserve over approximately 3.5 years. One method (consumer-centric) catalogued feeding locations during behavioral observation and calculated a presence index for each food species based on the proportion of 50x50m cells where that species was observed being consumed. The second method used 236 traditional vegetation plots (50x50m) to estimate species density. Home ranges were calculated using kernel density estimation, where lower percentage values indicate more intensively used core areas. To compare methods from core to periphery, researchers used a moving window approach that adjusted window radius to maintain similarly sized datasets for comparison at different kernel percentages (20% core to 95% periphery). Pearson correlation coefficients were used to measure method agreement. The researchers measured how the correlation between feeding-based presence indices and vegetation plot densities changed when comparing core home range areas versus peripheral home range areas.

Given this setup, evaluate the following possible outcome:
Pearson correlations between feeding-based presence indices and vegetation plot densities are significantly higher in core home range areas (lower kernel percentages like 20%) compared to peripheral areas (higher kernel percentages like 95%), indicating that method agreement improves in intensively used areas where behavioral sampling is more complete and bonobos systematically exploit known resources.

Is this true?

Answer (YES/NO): NO